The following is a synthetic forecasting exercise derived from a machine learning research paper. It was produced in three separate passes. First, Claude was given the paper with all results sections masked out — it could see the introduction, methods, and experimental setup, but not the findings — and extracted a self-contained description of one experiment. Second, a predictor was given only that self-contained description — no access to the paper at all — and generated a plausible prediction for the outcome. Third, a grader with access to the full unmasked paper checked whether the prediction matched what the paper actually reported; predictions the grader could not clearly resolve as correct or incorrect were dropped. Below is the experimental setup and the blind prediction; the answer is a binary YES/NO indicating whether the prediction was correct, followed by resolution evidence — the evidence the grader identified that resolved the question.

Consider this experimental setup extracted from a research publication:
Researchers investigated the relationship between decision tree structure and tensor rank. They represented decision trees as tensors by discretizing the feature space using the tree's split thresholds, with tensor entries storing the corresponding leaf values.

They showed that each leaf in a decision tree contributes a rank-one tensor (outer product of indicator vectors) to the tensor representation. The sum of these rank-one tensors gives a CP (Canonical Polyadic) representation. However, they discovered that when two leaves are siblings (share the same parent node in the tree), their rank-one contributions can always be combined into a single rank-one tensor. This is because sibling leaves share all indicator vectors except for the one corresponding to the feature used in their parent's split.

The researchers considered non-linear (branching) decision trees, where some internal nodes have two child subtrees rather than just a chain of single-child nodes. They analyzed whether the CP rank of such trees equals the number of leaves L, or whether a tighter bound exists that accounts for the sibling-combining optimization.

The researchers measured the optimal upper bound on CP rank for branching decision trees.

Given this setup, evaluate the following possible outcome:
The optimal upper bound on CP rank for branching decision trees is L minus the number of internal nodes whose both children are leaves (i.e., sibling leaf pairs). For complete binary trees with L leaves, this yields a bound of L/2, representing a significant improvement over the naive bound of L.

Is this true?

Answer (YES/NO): NO